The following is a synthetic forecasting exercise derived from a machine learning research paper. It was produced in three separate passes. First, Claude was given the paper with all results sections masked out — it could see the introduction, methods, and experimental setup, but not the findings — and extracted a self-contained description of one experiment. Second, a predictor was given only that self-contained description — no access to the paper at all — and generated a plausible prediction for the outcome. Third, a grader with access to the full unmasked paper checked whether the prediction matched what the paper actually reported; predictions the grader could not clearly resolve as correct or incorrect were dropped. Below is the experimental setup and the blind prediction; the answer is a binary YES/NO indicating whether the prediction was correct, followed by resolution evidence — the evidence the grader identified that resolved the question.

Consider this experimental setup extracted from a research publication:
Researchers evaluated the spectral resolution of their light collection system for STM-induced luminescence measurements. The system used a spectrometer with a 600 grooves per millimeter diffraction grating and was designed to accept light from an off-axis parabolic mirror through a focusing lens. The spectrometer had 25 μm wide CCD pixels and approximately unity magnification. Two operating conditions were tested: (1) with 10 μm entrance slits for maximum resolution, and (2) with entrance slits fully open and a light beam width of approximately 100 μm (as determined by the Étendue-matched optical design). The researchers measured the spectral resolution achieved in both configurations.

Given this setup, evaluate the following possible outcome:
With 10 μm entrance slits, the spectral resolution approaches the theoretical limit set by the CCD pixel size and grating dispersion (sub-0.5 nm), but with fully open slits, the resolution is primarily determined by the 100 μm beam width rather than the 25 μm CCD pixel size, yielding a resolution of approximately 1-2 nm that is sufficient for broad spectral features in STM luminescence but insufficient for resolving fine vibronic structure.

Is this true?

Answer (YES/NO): NO